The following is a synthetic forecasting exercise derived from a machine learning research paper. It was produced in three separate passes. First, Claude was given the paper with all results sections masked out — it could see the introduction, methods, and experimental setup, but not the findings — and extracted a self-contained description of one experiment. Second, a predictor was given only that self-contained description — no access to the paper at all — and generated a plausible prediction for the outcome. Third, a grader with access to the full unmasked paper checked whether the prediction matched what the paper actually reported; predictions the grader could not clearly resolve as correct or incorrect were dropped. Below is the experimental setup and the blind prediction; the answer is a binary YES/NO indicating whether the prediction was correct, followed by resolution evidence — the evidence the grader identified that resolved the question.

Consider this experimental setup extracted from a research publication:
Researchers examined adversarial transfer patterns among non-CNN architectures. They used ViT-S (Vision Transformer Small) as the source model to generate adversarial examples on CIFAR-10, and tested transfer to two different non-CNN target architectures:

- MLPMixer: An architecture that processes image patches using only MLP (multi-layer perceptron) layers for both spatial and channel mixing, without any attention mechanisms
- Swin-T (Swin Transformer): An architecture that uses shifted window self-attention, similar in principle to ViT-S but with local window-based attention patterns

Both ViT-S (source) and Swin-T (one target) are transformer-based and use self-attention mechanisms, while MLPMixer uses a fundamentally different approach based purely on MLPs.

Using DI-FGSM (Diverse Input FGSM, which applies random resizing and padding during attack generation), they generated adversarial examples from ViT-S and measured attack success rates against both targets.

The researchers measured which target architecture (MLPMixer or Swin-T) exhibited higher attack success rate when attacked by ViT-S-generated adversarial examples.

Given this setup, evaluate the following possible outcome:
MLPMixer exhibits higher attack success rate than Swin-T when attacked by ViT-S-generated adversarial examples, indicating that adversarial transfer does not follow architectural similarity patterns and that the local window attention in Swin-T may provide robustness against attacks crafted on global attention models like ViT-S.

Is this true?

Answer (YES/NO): YES